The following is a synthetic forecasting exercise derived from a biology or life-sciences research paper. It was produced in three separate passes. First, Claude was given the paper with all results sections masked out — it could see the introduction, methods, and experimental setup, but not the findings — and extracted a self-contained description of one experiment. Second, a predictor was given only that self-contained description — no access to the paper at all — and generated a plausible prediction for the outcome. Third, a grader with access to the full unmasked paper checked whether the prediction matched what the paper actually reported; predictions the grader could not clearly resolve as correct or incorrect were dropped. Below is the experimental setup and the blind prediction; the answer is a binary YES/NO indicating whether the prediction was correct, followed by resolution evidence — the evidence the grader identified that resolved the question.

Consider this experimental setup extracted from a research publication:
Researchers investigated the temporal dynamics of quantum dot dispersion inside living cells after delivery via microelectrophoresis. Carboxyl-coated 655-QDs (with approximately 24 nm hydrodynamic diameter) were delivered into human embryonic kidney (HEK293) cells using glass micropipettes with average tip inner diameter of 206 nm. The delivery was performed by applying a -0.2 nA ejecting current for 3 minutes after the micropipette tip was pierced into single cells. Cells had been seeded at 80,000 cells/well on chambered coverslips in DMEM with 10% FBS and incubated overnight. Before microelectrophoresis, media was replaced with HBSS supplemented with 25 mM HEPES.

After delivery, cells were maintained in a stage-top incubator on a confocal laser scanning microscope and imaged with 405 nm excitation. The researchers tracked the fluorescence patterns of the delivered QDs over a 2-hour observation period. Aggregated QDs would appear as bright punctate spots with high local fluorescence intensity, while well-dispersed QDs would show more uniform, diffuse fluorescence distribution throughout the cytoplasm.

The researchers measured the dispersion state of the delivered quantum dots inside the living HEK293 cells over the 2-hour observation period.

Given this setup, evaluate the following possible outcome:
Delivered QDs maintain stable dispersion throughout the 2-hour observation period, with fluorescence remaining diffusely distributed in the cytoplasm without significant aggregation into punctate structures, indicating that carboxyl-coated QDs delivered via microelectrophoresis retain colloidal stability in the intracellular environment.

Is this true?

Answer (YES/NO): NO